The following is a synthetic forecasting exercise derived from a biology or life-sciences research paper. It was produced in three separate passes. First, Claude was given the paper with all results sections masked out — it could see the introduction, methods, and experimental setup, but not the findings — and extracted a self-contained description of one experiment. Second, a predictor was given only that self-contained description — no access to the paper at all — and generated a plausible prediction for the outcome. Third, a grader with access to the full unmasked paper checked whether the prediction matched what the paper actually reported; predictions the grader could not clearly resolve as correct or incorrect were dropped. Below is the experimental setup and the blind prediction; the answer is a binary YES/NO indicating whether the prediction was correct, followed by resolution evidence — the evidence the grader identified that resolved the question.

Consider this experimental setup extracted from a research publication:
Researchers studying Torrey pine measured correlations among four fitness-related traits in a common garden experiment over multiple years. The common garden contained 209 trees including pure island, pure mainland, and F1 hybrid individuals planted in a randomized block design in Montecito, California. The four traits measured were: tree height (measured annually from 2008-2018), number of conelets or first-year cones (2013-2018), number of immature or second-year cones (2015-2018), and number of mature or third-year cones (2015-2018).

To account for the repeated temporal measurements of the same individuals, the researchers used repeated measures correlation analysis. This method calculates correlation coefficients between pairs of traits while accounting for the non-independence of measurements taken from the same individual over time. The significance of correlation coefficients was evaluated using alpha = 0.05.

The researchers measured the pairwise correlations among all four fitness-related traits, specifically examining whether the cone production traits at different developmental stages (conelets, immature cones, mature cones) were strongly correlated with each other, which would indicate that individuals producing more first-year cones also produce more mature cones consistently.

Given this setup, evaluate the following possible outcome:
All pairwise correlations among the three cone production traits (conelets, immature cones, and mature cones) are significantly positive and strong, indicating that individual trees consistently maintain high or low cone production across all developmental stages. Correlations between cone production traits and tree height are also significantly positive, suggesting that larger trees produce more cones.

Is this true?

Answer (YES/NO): NO